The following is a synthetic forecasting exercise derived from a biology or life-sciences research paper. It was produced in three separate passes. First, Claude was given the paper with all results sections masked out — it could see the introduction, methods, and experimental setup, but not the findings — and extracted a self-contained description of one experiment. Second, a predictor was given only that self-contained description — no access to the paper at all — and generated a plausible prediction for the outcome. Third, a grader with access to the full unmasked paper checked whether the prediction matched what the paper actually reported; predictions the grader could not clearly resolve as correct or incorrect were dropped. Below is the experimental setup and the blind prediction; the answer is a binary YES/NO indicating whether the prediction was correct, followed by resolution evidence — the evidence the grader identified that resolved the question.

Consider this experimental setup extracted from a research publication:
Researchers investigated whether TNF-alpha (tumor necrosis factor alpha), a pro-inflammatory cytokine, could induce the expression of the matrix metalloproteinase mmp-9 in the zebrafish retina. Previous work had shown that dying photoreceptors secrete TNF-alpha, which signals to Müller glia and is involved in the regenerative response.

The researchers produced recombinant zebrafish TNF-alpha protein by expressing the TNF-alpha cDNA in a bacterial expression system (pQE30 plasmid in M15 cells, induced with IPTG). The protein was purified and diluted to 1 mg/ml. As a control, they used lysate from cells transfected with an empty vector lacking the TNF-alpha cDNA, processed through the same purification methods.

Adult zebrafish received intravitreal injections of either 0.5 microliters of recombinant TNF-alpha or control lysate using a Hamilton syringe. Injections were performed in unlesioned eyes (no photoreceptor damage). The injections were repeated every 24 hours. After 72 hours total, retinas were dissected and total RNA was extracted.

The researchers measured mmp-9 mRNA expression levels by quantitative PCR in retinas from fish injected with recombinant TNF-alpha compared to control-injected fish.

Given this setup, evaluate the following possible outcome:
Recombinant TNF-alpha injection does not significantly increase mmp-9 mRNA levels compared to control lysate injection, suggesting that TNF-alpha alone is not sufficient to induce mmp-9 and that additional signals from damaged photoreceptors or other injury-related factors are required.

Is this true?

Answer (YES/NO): NO